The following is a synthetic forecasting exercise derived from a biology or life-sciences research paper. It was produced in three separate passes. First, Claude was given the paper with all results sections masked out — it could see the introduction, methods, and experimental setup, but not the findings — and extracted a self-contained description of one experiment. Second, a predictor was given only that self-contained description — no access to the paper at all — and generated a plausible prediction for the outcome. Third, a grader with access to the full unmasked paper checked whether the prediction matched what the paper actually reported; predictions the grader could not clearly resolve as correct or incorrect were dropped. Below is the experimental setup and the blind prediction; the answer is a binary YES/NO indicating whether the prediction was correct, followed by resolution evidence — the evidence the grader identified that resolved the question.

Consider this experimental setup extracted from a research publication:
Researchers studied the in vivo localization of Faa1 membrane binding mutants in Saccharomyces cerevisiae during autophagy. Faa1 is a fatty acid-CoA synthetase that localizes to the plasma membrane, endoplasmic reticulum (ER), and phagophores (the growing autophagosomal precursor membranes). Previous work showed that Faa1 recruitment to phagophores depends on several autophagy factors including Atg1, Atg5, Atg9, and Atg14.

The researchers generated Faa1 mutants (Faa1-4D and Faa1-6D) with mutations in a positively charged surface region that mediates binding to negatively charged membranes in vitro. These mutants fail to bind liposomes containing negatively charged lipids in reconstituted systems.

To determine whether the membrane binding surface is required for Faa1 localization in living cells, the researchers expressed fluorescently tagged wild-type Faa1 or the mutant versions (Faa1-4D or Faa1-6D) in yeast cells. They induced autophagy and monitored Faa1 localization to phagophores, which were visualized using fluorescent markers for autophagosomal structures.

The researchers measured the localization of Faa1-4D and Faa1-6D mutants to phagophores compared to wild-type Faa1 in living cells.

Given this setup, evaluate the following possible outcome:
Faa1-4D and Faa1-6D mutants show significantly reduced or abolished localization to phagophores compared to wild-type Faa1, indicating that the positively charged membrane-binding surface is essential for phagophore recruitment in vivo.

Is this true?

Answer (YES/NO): YES